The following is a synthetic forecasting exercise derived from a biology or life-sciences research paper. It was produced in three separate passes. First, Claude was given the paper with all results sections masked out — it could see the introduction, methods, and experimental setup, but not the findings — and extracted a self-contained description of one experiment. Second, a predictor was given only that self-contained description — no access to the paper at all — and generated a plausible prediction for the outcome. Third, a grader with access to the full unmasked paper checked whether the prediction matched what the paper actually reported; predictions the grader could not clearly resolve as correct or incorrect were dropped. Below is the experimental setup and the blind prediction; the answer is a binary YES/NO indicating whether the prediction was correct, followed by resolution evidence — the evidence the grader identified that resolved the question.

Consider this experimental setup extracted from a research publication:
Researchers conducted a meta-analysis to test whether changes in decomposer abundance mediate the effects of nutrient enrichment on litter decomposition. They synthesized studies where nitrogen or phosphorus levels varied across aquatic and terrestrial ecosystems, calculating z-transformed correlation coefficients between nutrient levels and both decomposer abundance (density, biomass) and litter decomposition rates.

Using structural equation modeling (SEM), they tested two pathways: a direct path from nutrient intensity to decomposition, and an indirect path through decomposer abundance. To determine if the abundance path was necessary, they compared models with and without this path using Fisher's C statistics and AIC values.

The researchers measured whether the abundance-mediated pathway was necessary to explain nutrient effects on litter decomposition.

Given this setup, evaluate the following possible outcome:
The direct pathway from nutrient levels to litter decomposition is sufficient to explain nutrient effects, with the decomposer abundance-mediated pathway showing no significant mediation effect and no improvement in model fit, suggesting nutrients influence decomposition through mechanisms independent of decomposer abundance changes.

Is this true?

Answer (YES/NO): YES